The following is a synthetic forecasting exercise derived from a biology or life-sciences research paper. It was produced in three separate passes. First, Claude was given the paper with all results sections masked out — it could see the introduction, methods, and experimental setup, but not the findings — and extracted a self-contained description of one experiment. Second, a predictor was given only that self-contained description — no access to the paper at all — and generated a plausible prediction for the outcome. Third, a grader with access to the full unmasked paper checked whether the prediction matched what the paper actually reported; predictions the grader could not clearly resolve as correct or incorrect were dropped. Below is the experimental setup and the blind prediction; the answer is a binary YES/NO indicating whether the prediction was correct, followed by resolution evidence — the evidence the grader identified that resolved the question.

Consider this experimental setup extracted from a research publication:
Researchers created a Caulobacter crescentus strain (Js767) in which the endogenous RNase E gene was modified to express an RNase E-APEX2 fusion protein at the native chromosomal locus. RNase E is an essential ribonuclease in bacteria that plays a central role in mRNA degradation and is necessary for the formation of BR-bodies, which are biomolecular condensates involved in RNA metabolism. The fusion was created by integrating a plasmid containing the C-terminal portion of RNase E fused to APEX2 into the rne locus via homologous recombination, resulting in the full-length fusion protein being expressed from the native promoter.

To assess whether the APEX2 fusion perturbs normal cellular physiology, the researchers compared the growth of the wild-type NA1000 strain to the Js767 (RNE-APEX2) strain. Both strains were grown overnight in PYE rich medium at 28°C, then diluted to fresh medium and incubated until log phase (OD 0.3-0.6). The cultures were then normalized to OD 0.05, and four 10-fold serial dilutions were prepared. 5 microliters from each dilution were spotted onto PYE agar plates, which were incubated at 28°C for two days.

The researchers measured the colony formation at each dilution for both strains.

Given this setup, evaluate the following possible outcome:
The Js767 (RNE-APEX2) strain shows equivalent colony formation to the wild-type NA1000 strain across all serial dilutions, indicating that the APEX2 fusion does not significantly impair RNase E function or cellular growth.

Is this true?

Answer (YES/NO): YES